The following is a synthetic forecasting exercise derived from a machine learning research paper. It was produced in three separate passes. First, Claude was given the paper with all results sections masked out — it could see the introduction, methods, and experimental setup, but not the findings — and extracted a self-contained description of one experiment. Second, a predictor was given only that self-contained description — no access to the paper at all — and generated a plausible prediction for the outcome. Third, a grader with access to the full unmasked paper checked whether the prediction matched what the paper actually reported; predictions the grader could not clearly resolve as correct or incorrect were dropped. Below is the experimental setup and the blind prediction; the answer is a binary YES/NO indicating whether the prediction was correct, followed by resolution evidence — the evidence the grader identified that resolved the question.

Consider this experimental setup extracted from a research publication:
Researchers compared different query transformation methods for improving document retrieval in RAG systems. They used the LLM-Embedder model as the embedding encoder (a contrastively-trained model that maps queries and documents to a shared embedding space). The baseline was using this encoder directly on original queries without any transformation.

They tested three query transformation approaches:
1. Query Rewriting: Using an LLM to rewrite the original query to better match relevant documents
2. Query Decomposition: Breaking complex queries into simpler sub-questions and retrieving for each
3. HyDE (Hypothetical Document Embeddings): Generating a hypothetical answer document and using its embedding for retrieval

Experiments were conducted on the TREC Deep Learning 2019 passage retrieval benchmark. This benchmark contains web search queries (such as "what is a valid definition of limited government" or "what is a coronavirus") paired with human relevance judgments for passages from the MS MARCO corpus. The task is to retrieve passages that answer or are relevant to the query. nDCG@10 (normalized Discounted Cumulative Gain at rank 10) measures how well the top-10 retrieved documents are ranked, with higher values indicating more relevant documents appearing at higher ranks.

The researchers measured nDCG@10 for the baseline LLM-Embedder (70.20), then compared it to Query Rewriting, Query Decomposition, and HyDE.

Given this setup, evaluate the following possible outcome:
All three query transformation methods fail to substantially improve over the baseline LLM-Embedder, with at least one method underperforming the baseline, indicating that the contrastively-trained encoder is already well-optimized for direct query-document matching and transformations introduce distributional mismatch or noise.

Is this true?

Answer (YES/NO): NO